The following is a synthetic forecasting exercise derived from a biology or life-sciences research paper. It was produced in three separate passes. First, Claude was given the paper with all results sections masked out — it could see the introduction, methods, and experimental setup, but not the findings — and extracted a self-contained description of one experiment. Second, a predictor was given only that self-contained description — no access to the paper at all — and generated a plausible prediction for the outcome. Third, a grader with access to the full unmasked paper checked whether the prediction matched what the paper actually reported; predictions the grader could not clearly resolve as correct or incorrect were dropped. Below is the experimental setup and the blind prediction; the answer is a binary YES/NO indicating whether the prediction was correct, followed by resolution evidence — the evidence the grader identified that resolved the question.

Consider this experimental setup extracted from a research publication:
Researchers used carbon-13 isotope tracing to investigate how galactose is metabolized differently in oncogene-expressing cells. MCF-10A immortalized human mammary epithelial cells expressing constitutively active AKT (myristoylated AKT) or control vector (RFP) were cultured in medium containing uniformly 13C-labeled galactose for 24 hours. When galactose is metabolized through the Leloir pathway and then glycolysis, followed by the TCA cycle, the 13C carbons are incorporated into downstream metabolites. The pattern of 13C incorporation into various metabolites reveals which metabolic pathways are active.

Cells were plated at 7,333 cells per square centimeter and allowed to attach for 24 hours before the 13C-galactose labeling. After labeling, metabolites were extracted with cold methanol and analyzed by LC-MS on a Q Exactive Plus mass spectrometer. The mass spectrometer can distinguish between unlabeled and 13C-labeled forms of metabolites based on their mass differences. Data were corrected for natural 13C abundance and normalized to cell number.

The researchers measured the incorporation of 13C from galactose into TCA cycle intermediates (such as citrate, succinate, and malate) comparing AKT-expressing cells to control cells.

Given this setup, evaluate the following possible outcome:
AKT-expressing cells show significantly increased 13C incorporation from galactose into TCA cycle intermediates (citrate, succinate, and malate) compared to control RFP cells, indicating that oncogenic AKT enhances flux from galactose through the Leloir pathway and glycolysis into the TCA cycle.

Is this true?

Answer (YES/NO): NO